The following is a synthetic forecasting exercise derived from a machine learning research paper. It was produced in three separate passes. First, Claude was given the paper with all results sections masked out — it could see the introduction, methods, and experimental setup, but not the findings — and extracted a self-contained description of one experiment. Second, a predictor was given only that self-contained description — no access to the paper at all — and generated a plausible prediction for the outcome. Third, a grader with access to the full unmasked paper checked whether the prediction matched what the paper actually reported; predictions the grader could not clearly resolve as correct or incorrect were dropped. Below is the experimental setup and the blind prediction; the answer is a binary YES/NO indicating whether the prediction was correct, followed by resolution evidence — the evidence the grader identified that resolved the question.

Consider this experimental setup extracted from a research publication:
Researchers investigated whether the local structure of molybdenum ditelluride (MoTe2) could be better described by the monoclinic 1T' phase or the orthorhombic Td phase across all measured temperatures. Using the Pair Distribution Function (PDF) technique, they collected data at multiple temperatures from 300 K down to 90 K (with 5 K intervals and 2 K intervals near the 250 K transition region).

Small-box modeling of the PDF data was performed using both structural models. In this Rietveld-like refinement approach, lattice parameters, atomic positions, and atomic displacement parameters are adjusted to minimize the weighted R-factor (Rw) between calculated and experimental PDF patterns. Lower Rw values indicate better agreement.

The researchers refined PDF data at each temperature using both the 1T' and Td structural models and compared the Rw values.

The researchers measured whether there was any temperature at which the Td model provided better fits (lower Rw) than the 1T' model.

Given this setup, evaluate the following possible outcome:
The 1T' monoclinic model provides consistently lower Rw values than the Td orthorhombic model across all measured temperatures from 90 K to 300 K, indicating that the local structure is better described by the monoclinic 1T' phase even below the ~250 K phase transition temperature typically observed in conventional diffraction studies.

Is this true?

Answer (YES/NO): YES